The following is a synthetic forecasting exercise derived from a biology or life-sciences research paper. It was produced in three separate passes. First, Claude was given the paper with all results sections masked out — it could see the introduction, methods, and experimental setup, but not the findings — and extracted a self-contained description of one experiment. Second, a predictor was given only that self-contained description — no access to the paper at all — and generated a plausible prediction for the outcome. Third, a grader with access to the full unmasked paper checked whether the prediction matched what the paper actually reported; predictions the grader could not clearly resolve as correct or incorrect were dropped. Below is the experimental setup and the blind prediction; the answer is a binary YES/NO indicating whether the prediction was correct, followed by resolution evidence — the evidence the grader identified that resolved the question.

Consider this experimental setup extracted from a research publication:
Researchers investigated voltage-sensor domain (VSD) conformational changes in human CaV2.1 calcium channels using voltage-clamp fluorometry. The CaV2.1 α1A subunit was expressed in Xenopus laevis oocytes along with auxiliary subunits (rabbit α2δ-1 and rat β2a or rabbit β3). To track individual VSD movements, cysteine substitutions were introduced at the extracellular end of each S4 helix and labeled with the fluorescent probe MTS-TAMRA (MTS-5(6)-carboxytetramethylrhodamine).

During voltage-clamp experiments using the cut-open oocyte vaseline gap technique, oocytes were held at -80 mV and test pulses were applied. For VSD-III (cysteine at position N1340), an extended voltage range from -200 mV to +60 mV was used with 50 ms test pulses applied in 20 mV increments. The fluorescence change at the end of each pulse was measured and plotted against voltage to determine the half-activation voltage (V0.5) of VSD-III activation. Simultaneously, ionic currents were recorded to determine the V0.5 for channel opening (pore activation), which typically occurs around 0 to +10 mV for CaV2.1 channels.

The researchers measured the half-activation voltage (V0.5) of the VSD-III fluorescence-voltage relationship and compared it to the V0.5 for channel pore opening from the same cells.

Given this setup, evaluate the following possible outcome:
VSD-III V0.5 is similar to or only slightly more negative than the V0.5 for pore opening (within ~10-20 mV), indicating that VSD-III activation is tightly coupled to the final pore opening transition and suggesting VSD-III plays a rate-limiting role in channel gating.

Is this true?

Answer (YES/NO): NO